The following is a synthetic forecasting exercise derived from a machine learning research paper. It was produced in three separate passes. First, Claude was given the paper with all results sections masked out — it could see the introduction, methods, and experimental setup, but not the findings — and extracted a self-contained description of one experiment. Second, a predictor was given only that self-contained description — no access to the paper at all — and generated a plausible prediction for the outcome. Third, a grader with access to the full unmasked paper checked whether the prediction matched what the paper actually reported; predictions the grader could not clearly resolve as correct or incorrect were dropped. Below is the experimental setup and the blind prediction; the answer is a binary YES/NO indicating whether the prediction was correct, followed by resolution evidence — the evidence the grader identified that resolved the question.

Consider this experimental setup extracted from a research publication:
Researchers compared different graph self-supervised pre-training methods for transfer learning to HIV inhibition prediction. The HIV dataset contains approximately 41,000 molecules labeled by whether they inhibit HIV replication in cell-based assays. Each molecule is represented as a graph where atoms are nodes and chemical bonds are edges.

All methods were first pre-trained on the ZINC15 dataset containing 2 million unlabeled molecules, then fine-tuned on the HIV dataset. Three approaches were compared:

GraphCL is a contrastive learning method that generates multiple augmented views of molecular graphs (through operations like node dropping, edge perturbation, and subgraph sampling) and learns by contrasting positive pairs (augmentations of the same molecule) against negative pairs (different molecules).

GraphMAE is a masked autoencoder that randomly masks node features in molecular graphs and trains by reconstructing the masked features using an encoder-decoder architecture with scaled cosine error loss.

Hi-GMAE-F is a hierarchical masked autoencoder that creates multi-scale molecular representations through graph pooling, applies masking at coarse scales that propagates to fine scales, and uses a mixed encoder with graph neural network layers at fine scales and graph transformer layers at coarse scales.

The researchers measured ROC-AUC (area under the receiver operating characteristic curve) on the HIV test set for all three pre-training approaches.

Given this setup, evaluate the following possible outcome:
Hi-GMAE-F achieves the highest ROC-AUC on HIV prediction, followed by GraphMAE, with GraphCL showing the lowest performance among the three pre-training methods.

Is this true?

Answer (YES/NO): NO